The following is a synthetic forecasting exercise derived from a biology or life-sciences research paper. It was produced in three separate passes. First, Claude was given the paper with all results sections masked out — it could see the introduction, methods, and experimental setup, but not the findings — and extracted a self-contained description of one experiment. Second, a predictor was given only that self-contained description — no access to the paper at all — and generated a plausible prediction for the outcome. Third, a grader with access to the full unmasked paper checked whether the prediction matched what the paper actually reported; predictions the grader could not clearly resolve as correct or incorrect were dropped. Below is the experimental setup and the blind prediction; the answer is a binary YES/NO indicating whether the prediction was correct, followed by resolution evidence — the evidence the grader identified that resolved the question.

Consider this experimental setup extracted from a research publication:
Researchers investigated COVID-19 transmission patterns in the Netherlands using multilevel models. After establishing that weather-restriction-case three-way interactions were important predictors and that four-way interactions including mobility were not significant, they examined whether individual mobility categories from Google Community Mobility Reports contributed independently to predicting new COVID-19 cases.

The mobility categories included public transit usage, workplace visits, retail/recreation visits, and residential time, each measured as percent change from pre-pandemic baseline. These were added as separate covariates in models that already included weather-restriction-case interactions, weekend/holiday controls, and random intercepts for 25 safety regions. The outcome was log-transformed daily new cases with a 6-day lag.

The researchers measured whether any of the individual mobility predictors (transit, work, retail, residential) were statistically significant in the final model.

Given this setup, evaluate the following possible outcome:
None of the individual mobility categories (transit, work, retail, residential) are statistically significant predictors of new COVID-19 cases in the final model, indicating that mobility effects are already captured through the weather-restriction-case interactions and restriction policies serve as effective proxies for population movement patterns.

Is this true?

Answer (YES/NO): NO